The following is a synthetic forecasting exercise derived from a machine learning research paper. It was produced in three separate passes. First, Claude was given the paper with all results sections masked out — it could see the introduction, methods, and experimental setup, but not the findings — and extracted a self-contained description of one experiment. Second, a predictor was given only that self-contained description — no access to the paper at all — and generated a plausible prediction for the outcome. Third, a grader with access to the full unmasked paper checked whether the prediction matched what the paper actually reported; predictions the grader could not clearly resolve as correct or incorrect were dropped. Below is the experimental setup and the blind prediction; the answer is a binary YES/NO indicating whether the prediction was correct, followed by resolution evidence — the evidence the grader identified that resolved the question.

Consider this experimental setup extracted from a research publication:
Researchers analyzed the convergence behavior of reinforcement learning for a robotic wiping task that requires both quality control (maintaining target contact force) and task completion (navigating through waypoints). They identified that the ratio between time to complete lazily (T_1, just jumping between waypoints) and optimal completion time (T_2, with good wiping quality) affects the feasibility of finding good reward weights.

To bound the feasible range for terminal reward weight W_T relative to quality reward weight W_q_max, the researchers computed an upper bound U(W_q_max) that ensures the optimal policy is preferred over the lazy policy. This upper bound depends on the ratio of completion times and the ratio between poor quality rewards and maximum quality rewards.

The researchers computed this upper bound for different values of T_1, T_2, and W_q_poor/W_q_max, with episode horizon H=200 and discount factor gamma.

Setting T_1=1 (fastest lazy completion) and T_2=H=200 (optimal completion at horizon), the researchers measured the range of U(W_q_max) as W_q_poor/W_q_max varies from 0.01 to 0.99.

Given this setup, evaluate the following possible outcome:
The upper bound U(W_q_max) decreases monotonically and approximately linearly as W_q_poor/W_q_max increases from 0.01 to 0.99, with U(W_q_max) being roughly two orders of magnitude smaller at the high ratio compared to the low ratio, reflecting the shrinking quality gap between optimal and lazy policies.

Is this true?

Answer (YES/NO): NO